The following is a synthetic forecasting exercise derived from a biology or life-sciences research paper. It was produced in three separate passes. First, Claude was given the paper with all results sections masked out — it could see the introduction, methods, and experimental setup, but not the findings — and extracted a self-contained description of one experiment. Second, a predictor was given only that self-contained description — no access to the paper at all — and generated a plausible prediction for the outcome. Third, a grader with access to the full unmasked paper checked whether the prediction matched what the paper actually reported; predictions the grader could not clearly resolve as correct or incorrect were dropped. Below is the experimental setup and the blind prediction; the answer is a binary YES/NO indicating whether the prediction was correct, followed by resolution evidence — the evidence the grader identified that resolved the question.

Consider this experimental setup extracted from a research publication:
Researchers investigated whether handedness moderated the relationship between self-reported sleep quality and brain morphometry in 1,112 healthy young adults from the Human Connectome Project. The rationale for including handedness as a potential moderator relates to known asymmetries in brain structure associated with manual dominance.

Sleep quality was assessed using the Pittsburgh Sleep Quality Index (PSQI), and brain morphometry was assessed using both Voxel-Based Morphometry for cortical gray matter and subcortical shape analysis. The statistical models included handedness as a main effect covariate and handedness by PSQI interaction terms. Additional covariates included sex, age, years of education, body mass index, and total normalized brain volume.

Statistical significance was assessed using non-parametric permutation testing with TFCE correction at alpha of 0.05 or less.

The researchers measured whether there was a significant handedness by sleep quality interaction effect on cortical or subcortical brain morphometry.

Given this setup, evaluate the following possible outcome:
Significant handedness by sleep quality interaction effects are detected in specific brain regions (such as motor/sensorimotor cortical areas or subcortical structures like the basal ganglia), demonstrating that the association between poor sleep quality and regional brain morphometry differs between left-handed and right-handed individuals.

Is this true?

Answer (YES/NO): YES